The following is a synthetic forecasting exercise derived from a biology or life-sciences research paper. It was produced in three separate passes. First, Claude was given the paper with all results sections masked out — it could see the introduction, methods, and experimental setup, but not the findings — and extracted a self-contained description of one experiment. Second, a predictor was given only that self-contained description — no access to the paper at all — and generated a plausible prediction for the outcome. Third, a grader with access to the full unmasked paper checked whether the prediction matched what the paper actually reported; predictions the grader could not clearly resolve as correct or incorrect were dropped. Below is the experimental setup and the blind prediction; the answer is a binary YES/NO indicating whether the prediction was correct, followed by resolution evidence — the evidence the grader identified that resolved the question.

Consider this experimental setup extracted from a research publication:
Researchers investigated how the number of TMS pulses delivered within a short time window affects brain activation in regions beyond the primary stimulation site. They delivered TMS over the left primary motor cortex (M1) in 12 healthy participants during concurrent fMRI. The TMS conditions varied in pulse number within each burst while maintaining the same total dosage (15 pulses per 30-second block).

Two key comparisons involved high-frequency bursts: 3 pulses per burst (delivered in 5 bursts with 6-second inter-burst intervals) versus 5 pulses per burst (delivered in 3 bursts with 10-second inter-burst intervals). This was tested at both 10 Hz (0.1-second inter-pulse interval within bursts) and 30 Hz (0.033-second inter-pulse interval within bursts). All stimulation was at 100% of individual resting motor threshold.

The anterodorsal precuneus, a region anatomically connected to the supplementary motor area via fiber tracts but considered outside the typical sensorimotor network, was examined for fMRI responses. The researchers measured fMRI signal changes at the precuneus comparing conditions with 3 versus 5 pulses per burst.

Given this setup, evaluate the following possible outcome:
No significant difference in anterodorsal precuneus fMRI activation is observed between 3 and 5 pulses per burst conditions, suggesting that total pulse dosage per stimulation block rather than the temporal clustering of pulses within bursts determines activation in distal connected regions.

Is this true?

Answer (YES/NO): NO